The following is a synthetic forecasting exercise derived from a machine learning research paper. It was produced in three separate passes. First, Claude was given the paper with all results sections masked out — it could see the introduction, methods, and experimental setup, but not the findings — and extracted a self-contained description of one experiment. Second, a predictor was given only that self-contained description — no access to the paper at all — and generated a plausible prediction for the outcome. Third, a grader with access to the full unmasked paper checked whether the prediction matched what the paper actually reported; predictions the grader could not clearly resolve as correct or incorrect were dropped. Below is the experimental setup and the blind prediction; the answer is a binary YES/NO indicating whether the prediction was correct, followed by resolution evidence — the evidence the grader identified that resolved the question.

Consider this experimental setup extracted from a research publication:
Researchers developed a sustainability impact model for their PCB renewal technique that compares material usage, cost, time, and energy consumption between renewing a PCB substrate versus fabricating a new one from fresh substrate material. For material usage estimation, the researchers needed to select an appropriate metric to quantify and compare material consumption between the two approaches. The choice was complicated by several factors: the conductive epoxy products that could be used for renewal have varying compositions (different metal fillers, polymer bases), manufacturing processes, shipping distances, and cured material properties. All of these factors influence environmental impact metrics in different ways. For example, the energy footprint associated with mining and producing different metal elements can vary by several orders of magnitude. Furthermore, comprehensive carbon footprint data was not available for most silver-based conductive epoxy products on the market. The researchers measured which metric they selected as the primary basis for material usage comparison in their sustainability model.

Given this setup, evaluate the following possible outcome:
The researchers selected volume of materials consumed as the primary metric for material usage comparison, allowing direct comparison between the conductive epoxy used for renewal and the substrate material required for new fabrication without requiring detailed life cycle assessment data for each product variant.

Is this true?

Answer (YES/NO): NO